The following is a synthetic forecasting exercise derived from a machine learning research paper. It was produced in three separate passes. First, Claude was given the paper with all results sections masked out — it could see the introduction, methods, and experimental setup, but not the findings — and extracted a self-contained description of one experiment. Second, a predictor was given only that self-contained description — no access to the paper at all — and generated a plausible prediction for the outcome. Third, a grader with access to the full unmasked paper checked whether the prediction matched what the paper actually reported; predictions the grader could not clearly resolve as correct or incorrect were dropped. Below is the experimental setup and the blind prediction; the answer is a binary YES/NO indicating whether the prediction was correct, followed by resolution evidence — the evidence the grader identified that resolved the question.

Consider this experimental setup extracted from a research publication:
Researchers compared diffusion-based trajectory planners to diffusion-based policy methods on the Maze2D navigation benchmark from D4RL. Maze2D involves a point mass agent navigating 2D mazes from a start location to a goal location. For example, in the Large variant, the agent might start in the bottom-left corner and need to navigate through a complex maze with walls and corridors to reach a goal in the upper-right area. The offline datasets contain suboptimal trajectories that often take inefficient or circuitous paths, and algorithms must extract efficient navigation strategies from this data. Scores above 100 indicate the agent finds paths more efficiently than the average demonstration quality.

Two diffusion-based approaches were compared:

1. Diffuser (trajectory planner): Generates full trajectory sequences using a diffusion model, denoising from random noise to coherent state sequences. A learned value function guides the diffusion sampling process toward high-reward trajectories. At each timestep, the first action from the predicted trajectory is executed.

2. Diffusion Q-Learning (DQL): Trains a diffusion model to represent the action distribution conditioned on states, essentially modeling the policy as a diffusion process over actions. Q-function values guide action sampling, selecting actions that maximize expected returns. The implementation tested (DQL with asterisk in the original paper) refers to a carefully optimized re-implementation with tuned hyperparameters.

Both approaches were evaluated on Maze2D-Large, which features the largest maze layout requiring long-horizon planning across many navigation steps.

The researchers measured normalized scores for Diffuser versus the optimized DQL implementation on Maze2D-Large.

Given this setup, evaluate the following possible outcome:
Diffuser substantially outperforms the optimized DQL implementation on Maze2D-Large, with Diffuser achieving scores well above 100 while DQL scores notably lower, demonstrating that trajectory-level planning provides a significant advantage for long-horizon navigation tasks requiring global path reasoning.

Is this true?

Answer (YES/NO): NO